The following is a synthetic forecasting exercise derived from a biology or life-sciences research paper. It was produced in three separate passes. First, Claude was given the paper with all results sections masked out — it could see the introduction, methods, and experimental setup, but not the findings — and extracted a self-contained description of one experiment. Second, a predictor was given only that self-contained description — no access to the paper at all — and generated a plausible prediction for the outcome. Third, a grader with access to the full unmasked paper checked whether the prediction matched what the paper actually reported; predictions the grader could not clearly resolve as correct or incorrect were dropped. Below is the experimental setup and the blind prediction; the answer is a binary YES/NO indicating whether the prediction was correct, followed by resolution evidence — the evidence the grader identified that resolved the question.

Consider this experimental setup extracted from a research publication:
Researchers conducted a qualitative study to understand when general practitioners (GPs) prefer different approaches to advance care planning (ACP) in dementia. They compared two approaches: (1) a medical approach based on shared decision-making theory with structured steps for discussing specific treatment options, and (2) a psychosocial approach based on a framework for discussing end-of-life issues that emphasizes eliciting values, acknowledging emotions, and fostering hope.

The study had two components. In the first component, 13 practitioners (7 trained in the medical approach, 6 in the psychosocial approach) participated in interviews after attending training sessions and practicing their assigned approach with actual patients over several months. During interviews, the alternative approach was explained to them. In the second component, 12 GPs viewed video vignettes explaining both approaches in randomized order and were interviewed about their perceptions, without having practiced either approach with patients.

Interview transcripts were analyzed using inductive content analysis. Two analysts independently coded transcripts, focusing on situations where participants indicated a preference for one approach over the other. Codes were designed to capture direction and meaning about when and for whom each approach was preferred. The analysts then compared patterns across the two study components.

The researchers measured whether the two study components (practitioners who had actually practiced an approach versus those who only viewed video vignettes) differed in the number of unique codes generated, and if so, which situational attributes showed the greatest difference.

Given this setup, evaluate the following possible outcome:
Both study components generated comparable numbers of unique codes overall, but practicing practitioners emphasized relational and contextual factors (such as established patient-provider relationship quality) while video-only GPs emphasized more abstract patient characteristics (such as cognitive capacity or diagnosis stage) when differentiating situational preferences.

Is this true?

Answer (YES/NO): NO